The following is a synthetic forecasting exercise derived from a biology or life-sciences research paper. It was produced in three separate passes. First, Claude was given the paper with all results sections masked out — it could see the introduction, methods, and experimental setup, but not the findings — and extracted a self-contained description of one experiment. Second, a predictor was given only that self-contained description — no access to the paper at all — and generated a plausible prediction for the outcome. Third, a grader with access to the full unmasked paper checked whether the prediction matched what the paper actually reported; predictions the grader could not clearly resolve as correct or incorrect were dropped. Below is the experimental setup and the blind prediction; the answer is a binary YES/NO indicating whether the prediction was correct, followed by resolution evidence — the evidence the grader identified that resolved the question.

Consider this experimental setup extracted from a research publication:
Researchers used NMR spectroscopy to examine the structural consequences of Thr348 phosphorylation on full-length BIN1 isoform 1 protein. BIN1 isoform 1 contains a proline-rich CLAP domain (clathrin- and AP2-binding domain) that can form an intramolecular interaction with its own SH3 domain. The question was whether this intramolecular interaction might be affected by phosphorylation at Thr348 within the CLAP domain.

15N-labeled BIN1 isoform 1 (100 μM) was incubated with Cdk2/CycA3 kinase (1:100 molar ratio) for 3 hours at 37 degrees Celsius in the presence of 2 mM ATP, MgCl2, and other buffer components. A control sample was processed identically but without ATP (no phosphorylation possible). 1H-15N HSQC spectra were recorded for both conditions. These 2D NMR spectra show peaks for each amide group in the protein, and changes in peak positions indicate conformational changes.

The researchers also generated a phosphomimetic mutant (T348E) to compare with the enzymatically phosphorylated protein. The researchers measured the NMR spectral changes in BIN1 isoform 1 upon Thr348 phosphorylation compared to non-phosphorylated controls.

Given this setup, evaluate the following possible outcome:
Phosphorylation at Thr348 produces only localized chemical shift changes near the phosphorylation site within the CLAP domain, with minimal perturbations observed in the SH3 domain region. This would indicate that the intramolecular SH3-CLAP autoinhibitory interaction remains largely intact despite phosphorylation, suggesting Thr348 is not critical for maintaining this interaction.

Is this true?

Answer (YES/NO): NO